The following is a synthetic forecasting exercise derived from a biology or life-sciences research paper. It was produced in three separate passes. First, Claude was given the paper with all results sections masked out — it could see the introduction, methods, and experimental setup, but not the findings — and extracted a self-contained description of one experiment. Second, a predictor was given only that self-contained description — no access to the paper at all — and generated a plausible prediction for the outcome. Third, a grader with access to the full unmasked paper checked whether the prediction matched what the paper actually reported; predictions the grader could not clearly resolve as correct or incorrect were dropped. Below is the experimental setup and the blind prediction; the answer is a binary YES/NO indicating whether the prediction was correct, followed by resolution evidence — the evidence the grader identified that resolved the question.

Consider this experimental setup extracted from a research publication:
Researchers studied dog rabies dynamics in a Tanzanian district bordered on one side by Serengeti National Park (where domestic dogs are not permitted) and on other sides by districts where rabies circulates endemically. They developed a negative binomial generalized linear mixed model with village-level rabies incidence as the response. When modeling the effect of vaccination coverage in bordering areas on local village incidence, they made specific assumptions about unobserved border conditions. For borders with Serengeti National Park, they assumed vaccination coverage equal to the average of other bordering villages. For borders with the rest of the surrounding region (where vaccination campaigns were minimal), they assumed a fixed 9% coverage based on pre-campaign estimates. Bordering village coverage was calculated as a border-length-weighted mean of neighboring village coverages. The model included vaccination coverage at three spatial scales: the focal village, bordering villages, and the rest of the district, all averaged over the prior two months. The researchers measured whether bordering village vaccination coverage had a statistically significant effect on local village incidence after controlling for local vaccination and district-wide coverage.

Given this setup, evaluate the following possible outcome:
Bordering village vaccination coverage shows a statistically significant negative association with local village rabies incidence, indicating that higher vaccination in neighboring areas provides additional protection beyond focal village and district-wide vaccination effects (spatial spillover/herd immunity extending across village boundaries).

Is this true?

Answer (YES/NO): NO